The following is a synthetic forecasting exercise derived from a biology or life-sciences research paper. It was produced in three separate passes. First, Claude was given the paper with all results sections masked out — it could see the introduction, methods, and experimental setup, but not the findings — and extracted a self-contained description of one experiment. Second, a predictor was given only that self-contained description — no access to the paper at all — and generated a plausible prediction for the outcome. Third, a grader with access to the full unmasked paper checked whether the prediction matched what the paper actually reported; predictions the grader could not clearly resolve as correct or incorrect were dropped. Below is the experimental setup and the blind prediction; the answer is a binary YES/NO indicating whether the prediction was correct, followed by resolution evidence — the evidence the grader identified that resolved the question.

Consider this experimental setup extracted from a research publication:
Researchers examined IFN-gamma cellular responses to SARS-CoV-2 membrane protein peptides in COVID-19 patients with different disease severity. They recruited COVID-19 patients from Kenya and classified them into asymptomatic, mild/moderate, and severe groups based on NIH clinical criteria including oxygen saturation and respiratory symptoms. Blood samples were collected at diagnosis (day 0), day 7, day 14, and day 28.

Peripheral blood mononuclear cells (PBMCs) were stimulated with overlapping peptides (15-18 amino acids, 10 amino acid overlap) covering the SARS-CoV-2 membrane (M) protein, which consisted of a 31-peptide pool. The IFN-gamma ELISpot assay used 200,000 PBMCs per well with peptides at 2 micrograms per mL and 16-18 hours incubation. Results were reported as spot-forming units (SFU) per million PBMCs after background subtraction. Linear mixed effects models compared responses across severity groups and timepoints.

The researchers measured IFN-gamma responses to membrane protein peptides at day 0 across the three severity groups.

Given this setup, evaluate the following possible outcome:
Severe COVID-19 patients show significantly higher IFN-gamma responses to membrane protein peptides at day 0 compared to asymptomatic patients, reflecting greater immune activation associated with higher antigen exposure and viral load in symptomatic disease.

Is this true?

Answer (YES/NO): NO